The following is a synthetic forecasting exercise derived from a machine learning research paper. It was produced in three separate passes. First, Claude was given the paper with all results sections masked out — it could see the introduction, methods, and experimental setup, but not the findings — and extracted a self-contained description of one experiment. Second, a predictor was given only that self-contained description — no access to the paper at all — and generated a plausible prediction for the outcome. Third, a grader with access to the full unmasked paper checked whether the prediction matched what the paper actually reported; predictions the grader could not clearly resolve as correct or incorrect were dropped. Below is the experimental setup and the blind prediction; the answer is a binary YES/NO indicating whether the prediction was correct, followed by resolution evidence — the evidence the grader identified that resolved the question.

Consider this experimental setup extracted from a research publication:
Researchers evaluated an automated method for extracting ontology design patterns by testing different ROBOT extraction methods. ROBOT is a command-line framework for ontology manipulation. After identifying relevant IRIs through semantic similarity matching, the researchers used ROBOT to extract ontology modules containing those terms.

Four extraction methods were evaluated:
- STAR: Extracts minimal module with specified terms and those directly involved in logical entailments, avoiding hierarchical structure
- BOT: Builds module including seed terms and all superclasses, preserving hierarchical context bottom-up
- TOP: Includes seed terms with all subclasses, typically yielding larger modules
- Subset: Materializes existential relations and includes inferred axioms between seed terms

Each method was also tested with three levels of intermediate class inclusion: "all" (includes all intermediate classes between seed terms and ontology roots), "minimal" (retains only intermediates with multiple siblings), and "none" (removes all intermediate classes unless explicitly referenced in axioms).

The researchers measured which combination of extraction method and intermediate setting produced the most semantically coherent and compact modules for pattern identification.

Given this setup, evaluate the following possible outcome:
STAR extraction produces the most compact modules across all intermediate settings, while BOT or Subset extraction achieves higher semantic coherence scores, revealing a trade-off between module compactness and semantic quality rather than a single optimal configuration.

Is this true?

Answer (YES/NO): NO